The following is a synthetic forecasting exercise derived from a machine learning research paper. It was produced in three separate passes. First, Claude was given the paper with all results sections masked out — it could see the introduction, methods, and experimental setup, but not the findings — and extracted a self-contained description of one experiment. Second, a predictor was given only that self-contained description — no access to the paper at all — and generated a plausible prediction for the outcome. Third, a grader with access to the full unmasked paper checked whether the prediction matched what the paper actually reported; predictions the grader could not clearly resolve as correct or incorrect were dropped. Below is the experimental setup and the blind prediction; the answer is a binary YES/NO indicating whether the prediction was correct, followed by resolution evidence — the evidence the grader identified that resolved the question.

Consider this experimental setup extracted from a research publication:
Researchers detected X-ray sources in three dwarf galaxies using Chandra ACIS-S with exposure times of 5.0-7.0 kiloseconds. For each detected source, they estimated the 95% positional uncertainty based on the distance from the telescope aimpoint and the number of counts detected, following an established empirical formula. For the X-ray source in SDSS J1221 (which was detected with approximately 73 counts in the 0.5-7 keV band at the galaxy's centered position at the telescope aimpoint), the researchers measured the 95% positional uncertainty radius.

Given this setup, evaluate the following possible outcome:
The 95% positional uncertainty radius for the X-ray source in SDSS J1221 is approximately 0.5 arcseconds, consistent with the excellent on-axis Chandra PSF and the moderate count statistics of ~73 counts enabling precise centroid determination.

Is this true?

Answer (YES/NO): NO